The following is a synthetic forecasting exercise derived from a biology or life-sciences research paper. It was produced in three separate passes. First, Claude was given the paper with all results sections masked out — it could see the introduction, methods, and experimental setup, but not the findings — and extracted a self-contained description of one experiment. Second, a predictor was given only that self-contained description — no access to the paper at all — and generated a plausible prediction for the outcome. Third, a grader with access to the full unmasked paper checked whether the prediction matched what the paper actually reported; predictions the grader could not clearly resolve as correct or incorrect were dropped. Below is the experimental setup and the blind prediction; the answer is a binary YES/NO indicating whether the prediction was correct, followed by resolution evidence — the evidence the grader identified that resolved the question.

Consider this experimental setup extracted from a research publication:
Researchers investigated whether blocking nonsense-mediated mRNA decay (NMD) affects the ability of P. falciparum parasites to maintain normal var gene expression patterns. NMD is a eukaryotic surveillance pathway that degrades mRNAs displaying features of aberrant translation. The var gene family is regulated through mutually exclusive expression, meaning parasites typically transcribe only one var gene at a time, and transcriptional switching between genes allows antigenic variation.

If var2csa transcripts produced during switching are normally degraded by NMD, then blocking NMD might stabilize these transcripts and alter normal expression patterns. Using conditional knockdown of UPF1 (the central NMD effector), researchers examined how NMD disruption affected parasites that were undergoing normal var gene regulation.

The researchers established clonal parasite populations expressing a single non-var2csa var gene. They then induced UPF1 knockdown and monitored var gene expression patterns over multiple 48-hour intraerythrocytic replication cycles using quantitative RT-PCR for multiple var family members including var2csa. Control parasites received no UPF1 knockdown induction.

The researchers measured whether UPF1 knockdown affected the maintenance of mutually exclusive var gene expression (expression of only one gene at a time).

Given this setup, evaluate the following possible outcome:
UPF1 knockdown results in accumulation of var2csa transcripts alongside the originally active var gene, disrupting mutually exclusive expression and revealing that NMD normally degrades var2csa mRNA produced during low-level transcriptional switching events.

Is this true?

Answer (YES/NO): NO